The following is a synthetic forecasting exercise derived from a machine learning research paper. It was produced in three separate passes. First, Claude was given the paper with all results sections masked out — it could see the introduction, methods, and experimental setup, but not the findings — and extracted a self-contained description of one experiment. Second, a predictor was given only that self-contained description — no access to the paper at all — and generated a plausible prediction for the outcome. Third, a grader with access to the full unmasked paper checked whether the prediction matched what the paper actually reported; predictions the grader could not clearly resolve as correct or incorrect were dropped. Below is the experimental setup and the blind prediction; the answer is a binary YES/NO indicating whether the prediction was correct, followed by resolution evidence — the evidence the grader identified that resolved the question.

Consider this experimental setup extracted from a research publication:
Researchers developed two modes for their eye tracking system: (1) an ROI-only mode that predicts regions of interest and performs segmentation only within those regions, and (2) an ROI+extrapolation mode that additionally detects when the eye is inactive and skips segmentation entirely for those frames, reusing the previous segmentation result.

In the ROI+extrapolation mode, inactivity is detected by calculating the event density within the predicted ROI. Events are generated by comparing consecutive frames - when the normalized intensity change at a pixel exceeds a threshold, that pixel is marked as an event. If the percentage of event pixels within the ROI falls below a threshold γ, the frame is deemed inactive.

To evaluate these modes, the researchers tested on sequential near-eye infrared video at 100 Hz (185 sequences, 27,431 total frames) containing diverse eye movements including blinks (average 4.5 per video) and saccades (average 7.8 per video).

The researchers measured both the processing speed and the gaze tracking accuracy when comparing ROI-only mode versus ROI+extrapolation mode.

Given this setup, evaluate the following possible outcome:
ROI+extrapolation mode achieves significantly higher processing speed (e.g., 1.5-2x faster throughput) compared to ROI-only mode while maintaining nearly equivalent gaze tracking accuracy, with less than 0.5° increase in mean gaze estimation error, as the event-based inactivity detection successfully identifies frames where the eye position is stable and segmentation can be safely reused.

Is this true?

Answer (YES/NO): NO